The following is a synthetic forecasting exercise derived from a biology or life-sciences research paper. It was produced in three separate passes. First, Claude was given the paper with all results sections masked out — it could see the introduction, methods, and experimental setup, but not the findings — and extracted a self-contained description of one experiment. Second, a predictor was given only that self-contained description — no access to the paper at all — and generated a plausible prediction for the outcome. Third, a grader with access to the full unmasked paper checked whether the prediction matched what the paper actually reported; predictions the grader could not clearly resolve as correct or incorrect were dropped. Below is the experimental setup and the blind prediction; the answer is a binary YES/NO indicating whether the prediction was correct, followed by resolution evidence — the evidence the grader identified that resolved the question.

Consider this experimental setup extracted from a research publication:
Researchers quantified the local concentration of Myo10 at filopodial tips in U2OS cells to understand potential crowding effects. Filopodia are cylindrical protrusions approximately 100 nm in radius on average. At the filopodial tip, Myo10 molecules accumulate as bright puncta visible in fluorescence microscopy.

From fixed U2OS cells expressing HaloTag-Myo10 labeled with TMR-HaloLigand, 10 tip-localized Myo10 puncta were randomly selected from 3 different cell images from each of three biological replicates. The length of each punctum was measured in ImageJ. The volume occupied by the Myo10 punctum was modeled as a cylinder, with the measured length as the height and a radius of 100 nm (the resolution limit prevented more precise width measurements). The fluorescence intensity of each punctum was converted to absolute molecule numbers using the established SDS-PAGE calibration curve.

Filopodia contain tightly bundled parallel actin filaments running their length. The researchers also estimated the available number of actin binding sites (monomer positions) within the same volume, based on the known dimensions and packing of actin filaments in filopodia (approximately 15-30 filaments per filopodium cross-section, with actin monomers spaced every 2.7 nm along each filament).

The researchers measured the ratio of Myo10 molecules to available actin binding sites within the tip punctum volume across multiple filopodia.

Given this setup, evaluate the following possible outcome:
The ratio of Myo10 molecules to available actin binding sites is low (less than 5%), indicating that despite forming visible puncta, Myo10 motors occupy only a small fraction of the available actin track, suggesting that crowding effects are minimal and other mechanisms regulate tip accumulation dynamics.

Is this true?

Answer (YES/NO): NO